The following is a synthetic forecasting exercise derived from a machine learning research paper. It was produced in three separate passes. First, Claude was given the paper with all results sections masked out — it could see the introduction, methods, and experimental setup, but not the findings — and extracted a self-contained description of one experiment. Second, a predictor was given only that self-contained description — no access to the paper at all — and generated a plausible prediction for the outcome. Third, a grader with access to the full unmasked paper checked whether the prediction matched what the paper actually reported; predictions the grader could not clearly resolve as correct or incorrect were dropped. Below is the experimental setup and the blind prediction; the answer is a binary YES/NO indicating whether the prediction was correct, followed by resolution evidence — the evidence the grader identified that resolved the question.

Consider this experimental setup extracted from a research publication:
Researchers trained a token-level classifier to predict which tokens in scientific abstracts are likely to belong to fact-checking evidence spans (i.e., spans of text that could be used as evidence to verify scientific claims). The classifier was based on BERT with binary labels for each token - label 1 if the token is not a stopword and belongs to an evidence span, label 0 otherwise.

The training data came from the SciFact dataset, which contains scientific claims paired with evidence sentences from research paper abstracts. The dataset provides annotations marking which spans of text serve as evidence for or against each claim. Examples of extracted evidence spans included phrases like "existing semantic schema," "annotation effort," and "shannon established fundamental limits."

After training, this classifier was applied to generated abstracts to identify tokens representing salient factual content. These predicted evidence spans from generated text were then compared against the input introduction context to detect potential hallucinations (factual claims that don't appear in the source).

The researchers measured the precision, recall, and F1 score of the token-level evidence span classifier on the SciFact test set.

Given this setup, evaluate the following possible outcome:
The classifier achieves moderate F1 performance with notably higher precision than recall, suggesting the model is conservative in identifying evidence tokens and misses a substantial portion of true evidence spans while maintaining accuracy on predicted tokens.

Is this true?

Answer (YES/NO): NO